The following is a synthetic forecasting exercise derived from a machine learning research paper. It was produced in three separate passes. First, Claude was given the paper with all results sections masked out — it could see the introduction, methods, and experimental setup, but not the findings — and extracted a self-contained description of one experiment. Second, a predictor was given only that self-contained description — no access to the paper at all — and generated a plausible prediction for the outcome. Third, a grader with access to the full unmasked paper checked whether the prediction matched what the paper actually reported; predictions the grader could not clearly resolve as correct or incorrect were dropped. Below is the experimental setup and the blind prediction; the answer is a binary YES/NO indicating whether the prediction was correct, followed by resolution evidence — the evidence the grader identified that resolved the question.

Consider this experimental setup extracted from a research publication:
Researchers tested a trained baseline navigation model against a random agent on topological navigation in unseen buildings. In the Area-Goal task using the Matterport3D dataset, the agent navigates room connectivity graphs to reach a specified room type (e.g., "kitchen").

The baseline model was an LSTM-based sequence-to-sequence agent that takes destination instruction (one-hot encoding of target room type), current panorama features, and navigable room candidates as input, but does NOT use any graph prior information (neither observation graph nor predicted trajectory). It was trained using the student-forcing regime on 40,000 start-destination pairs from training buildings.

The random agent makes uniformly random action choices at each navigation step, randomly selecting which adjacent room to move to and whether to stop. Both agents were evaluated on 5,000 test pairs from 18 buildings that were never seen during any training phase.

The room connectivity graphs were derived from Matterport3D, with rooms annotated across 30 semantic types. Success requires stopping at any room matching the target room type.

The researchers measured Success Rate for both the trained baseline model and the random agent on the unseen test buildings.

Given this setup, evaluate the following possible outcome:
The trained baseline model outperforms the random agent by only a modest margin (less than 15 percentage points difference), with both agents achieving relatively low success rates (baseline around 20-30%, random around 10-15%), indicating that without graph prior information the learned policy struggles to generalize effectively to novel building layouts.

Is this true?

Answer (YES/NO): YES